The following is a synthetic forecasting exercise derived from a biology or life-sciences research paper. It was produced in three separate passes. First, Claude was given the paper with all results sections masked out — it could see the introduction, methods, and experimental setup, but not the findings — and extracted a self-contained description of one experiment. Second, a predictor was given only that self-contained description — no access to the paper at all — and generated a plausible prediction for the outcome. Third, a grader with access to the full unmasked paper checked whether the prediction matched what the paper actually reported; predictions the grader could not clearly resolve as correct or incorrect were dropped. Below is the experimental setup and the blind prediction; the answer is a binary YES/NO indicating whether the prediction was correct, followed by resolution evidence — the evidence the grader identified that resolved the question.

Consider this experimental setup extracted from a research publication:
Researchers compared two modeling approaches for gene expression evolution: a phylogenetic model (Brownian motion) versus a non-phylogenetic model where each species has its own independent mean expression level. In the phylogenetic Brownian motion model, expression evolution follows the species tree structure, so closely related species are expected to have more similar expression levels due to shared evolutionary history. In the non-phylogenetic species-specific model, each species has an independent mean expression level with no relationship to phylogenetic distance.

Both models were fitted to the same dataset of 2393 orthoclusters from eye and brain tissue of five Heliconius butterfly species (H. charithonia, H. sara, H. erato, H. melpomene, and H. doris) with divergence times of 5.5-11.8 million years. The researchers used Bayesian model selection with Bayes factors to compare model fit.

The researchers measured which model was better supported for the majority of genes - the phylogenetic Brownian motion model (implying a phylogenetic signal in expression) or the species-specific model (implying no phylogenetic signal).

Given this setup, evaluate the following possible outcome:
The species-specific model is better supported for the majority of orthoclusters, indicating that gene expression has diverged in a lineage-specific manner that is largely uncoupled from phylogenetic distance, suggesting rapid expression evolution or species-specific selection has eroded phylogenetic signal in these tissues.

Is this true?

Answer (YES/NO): NO